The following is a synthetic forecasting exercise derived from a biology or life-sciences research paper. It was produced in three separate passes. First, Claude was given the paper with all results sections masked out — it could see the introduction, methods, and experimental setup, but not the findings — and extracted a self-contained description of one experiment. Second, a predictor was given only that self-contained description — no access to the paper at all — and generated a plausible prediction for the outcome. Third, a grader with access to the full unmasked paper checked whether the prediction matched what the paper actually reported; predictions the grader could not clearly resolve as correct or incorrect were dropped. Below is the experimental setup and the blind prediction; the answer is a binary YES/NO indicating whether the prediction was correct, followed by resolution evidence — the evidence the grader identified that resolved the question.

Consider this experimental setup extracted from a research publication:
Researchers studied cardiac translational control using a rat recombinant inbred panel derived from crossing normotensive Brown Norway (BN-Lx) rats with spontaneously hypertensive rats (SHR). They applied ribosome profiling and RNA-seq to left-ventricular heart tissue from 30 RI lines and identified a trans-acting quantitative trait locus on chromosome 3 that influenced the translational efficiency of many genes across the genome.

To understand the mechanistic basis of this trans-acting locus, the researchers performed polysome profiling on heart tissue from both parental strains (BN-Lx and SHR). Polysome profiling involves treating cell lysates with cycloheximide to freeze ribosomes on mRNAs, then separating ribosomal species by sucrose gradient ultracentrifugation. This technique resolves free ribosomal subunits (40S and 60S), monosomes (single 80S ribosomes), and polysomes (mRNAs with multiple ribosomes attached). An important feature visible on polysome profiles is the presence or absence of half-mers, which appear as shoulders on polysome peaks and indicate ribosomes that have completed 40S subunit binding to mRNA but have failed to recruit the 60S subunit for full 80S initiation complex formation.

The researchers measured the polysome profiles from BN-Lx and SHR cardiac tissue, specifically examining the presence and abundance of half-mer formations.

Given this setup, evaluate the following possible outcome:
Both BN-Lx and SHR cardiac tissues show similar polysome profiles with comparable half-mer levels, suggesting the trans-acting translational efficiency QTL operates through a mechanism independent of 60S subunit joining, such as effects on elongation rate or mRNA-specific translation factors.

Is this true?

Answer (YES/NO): NO